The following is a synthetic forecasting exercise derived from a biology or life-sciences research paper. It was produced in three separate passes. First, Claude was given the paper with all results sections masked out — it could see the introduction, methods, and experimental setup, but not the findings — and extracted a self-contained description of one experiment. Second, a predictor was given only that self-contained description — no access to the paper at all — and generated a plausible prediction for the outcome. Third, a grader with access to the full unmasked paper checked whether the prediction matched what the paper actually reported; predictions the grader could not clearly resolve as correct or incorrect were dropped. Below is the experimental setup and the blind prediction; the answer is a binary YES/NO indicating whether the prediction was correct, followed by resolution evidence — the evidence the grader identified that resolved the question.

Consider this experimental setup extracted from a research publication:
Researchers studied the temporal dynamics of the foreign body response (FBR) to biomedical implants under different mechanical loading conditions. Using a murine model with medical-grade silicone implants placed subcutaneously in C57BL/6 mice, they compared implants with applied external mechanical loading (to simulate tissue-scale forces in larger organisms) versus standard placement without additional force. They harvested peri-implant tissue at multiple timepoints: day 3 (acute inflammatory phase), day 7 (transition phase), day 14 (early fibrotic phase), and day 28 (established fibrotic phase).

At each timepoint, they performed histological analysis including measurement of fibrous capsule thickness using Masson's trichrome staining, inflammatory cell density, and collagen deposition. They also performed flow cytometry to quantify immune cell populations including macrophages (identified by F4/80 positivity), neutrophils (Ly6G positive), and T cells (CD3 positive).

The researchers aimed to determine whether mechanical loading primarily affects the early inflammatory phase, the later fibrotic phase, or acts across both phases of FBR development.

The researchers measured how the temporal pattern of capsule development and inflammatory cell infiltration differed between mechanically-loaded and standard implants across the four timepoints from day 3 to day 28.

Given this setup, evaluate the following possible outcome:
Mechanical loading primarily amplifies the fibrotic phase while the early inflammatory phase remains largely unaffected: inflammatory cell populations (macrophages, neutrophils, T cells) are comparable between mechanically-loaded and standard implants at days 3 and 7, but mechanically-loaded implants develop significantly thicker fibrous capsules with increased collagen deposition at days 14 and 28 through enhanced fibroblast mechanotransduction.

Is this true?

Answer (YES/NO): NO